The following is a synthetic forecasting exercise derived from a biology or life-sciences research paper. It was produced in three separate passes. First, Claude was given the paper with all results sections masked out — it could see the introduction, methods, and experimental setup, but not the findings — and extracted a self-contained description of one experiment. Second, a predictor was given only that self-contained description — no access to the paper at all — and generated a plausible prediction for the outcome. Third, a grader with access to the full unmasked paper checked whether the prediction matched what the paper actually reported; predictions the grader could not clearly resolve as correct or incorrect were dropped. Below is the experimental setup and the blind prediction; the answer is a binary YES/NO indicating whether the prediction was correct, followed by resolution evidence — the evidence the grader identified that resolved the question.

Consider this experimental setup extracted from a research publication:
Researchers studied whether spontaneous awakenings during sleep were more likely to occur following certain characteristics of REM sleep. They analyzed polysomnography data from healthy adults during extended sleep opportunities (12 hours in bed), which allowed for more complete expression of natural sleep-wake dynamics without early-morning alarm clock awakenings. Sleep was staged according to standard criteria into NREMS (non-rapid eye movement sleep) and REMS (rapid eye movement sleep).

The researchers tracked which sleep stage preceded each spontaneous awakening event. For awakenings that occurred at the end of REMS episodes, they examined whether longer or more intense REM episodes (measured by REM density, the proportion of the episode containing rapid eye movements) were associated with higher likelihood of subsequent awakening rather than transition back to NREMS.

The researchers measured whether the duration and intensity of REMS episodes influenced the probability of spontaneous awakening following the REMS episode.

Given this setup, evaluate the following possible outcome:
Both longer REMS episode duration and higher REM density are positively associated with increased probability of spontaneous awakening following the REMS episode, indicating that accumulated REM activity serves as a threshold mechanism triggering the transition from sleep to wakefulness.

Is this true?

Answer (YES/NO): YES